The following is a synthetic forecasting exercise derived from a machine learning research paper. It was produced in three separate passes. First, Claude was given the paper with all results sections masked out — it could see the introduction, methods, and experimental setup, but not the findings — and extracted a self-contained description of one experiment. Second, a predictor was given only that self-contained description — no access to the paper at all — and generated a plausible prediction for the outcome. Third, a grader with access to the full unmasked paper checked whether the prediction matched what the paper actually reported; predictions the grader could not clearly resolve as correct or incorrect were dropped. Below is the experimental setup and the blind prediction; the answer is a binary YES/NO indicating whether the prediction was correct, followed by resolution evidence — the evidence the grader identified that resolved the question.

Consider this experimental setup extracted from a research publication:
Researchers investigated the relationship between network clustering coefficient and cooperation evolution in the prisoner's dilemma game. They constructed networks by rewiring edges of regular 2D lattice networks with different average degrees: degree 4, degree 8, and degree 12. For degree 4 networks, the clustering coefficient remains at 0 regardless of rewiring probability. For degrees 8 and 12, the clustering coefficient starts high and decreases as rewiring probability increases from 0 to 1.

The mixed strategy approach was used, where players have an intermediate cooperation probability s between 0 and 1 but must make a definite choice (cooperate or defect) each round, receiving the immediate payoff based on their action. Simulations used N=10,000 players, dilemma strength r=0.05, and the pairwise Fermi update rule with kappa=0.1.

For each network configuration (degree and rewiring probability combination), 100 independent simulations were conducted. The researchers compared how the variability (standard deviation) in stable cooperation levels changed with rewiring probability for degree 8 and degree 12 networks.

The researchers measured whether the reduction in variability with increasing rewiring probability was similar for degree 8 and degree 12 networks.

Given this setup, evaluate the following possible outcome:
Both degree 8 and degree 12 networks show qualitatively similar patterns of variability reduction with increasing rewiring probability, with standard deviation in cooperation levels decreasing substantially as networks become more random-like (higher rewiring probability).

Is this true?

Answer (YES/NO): YES